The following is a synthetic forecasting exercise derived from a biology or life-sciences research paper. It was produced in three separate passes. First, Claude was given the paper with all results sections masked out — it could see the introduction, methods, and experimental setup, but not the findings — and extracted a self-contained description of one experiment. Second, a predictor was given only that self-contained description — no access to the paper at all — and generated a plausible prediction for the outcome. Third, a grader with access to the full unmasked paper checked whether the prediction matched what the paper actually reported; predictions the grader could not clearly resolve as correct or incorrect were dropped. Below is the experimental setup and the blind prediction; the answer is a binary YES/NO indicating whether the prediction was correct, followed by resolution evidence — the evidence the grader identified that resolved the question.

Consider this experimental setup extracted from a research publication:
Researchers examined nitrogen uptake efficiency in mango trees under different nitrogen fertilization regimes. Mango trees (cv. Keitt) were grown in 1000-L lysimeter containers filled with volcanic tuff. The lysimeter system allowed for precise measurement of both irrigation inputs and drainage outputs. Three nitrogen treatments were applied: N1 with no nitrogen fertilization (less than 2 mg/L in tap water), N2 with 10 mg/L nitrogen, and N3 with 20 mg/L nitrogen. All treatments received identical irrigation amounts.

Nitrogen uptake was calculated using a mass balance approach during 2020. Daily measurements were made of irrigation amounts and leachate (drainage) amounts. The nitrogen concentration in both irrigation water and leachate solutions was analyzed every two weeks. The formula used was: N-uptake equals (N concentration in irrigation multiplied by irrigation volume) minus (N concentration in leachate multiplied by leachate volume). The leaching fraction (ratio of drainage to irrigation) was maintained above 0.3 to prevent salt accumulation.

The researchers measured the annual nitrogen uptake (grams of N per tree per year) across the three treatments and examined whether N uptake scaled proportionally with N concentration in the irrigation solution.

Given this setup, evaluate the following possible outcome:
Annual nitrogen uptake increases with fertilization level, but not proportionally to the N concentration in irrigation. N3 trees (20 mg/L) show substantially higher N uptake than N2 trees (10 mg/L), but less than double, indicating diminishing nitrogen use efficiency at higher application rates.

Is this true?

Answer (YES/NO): NO